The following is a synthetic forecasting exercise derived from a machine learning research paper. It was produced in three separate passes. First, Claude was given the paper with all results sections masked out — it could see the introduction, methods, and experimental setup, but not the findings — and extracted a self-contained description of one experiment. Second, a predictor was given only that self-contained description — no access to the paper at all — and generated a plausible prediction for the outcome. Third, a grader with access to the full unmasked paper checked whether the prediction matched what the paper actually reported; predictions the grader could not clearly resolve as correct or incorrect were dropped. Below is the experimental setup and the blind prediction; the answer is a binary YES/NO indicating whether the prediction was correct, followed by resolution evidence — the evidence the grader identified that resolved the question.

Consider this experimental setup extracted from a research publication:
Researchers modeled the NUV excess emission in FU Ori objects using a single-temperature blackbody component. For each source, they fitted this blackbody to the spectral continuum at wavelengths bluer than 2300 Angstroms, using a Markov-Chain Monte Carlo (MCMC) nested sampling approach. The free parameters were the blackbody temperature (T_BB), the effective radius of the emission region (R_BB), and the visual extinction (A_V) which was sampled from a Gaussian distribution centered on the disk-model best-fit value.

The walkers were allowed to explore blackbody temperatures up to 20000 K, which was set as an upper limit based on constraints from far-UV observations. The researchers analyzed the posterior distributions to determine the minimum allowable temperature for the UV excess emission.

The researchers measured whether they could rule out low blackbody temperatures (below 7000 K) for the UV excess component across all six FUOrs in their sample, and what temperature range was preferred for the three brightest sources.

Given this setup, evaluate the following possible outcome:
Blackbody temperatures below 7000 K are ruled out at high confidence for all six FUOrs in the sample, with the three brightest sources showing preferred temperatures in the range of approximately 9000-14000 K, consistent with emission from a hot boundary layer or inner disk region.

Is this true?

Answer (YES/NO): NO